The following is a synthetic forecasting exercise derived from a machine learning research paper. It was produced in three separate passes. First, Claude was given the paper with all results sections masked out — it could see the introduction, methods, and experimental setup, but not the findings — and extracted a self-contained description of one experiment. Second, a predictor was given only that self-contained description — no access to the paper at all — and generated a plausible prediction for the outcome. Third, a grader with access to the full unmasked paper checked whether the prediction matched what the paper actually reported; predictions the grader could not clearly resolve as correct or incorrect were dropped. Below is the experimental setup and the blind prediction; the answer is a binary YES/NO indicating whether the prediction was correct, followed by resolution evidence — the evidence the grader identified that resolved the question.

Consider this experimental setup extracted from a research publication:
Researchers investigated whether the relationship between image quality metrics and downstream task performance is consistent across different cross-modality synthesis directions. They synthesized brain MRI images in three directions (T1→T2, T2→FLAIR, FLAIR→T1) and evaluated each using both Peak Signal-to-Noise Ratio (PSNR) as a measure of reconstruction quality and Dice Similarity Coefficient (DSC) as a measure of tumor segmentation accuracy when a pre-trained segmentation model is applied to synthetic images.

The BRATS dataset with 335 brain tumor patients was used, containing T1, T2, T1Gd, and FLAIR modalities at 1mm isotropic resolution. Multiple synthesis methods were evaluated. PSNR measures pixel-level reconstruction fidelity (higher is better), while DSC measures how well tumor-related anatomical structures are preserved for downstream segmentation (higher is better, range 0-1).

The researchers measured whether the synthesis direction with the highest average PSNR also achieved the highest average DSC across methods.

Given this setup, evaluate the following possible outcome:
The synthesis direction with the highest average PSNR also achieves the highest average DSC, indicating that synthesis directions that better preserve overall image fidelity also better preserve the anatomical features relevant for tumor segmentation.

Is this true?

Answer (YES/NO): NO